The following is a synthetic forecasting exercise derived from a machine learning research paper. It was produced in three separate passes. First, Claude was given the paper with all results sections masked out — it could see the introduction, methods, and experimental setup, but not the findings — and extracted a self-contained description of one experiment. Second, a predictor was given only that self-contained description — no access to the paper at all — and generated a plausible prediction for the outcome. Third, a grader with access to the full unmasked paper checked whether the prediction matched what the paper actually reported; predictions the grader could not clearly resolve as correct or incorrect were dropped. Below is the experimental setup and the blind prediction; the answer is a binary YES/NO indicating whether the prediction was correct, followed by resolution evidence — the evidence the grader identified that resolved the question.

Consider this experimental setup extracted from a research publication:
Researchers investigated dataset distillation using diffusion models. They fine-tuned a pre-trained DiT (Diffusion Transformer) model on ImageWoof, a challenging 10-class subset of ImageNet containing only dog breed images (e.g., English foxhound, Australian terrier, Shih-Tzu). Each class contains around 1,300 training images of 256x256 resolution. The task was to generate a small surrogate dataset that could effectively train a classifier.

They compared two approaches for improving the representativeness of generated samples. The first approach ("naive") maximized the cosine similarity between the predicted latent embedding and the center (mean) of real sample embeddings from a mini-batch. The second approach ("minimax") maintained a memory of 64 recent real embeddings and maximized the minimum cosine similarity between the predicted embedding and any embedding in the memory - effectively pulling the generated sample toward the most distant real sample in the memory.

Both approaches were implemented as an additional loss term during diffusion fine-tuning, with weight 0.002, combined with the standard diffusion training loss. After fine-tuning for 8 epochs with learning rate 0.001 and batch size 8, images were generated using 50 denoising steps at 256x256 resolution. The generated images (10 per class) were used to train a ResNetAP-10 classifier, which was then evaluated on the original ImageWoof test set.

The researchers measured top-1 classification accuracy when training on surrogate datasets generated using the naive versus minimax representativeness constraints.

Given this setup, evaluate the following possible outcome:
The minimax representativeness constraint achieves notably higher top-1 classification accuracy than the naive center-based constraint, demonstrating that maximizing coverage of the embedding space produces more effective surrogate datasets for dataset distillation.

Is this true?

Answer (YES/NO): YES